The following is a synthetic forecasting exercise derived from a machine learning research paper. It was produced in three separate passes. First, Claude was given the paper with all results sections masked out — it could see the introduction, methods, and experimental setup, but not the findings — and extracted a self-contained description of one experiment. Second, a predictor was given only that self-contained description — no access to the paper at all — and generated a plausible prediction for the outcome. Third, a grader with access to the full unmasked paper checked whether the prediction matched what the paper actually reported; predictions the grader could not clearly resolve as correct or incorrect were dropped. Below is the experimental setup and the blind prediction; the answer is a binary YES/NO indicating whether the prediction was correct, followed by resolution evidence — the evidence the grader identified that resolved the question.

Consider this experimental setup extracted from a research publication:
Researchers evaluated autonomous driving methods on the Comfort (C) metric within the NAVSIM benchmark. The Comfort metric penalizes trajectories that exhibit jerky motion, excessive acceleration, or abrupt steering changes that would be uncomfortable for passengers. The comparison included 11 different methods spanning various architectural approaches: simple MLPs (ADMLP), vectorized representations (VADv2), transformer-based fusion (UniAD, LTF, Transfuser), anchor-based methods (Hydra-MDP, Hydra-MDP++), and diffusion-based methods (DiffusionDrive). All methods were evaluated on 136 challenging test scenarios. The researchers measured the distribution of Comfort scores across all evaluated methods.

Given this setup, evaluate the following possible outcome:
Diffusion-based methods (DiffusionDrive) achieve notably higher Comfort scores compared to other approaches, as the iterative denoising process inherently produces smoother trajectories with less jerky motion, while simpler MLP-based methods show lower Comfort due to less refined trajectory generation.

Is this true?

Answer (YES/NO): NO